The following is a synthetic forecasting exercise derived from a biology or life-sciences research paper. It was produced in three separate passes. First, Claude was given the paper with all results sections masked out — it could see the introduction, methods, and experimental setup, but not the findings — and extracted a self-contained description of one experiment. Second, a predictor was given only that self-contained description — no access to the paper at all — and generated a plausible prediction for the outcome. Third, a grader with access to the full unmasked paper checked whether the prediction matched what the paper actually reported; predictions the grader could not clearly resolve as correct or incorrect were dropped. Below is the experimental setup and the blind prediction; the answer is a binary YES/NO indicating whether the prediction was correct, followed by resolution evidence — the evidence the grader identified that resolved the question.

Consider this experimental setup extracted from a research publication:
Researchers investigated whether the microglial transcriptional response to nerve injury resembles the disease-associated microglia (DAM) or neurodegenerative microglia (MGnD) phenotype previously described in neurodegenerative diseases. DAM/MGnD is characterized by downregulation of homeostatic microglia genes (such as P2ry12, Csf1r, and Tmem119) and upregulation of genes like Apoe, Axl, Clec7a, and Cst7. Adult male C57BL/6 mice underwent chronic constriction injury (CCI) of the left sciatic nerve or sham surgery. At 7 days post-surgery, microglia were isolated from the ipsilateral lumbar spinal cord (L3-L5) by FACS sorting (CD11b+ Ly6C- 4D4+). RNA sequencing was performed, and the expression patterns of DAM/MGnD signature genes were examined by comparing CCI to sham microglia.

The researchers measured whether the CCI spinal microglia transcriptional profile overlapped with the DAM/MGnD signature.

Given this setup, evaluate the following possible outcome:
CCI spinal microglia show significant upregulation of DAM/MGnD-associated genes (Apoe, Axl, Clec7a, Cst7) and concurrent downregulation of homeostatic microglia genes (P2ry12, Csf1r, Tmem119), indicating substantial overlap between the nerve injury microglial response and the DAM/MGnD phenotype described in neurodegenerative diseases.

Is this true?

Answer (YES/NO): NO